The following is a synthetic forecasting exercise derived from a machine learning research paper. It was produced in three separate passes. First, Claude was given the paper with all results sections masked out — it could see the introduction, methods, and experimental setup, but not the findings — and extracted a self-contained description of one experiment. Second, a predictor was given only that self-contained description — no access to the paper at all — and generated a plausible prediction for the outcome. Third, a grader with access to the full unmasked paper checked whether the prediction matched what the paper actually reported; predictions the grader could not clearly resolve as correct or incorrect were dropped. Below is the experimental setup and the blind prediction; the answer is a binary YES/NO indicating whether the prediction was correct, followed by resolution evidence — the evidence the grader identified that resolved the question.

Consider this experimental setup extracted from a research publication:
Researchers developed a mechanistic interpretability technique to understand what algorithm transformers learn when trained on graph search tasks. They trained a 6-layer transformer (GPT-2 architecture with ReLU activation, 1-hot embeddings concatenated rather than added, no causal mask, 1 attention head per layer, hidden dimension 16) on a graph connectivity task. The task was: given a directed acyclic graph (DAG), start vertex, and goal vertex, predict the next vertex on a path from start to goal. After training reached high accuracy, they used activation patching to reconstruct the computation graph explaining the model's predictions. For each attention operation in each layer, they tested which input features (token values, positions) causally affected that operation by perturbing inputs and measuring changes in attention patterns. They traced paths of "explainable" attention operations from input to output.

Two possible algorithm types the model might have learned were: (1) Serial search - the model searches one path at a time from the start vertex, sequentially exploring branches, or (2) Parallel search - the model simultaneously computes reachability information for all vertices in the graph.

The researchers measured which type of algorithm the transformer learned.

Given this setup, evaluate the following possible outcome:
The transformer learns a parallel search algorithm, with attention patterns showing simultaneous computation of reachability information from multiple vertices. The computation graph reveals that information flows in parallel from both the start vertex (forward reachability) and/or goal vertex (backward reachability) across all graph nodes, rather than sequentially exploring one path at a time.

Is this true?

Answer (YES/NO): YES